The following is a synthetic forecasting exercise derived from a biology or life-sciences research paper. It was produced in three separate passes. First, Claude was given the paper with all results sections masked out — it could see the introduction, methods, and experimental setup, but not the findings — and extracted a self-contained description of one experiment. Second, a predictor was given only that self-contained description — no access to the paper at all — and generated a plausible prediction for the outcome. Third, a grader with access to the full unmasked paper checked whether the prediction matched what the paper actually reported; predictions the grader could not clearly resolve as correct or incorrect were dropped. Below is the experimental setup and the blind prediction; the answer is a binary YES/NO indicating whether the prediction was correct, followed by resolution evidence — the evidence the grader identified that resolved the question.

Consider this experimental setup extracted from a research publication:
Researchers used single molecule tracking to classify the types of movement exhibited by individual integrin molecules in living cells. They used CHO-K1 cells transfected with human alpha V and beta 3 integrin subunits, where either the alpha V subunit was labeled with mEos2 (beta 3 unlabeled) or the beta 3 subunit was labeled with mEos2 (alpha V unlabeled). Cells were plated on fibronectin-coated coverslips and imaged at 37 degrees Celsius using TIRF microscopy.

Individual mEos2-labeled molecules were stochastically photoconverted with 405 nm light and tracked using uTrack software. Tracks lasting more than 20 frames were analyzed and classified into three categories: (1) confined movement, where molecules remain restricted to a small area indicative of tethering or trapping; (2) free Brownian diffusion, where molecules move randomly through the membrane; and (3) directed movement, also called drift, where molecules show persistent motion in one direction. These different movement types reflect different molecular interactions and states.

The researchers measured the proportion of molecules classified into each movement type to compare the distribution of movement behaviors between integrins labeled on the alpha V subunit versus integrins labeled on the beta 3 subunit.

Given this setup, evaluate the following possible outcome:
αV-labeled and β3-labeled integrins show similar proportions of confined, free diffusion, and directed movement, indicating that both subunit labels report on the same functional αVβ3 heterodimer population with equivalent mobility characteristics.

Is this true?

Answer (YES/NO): NO